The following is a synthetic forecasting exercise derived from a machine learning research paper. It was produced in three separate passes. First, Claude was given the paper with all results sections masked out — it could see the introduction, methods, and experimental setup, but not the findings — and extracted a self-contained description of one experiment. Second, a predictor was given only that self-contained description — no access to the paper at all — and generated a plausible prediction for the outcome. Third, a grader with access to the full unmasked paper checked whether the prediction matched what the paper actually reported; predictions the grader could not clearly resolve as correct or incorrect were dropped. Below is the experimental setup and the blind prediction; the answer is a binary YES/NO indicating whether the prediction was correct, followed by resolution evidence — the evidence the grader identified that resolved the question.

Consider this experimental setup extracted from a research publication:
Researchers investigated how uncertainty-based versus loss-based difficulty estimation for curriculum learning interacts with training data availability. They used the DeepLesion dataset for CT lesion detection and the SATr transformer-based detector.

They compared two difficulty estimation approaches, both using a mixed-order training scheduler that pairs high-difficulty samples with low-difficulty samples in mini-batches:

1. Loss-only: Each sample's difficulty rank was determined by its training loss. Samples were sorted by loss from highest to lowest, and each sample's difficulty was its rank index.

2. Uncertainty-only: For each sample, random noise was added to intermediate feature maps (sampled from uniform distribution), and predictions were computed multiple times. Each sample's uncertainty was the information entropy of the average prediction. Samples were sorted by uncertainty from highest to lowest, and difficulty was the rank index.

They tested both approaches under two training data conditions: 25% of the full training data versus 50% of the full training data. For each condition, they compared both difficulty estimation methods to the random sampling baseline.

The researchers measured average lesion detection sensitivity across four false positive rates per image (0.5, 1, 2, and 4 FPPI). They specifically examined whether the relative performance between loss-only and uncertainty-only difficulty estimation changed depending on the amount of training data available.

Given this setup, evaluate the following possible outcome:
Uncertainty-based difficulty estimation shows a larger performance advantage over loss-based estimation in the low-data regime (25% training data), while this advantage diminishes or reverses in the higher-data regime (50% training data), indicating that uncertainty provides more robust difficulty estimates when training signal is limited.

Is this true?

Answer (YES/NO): NO